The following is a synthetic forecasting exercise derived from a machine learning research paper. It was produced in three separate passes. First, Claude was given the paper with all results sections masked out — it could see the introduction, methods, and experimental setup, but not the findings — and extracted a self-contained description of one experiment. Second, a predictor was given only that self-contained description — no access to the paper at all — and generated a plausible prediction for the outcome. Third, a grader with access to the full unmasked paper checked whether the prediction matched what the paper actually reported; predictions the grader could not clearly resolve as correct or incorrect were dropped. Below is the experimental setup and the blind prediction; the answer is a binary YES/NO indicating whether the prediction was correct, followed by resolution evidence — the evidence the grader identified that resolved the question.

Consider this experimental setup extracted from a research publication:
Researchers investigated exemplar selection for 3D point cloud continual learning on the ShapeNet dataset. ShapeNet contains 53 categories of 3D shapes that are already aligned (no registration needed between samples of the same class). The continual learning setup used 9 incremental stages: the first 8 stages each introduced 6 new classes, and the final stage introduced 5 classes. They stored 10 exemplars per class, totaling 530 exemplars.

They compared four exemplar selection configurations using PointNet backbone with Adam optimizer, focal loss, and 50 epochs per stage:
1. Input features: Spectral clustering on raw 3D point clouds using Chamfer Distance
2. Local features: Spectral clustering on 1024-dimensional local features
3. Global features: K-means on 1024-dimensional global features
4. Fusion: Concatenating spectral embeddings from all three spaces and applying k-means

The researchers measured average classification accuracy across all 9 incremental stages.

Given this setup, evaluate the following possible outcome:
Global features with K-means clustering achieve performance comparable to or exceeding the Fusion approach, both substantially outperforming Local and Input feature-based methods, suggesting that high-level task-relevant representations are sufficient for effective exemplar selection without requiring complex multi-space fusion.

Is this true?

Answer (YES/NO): NO